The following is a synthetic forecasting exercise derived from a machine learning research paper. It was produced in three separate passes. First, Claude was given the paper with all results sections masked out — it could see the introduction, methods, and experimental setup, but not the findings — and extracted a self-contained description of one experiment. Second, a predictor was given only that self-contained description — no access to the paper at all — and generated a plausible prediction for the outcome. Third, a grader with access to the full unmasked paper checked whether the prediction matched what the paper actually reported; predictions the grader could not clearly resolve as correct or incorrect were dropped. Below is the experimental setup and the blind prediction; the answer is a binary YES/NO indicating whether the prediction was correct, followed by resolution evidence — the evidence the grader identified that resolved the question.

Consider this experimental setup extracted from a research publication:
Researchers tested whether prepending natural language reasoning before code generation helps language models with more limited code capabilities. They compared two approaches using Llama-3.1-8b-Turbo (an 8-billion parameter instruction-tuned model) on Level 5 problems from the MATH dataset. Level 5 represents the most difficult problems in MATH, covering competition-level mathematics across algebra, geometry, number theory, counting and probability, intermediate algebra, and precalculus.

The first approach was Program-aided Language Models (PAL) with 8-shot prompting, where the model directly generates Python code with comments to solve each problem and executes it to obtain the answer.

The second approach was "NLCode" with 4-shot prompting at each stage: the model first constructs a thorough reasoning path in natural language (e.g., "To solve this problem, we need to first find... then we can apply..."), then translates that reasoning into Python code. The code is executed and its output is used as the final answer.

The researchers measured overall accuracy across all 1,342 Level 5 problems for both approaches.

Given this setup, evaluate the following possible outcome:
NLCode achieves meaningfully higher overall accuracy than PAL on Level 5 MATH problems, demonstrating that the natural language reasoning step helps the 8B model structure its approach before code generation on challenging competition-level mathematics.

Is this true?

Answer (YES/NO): YES